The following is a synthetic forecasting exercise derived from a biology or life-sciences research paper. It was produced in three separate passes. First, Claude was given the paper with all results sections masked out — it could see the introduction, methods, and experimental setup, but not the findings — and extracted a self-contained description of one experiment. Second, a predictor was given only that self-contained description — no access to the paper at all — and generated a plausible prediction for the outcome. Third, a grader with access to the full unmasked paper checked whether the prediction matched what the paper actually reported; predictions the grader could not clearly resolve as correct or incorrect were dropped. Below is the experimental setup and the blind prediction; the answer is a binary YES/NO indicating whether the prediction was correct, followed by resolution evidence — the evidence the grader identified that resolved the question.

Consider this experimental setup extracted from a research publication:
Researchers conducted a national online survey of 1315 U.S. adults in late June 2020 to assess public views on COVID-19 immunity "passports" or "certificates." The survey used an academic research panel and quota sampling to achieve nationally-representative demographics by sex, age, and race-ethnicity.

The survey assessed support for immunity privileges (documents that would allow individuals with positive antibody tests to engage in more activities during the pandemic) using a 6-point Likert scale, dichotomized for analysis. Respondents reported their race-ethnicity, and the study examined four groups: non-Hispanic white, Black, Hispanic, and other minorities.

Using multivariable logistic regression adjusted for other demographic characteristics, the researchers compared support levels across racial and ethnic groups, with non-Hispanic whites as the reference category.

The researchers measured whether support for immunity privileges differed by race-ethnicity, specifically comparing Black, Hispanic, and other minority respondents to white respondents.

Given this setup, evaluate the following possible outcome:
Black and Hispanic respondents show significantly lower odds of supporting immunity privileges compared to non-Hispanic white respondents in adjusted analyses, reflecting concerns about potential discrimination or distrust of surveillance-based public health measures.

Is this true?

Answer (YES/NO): NO